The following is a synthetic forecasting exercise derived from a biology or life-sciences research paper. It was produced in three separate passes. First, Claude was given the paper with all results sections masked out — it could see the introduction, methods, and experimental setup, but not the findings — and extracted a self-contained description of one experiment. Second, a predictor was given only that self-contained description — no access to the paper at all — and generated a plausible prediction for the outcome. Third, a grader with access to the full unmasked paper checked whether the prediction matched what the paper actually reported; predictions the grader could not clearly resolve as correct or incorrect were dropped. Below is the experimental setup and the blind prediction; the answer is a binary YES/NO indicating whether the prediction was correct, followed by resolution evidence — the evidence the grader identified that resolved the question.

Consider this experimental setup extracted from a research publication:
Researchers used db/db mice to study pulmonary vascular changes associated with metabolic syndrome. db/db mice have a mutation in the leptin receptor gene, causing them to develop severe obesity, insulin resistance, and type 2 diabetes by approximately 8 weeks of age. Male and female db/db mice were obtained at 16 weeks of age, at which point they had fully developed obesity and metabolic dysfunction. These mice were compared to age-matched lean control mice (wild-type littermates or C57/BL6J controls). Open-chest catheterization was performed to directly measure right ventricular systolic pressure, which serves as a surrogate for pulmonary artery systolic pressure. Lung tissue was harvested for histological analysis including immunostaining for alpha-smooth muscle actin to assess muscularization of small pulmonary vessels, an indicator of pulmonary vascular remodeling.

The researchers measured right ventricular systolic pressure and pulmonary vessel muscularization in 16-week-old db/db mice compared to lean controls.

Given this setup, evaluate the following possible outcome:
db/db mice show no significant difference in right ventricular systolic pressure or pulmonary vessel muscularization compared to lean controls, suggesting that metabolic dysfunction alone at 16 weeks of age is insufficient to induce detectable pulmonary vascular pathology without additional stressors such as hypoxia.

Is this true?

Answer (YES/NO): NO